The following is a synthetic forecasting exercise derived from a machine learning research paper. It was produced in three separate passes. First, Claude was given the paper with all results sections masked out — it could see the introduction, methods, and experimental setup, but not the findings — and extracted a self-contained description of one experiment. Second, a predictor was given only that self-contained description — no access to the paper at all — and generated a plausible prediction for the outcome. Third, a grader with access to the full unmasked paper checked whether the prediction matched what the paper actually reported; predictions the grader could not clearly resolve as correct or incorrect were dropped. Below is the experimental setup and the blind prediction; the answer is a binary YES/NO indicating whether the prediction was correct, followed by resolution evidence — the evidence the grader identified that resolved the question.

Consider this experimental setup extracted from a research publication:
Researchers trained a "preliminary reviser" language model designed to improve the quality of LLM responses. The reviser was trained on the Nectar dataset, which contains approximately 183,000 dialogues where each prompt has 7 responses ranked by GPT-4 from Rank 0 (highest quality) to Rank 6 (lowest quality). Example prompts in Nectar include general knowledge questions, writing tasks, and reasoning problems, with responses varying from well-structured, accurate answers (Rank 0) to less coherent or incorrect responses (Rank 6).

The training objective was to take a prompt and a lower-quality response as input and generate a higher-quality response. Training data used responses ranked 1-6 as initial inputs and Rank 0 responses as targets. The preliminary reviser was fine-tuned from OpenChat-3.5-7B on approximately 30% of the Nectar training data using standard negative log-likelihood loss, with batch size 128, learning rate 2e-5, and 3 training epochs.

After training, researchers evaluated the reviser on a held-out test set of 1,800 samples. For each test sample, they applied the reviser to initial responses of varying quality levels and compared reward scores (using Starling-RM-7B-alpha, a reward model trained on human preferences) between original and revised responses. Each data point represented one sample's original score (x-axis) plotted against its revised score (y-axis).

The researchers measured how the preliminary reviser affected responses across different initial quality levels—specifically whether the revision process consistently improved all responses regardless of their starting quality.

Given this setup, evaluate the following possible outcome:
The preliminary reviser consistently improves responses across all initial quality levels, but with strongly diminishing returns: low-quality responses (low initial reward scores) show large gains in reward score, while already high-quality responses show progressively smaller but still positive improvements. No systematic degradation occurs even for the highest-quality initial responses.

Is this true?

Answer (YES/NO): NO